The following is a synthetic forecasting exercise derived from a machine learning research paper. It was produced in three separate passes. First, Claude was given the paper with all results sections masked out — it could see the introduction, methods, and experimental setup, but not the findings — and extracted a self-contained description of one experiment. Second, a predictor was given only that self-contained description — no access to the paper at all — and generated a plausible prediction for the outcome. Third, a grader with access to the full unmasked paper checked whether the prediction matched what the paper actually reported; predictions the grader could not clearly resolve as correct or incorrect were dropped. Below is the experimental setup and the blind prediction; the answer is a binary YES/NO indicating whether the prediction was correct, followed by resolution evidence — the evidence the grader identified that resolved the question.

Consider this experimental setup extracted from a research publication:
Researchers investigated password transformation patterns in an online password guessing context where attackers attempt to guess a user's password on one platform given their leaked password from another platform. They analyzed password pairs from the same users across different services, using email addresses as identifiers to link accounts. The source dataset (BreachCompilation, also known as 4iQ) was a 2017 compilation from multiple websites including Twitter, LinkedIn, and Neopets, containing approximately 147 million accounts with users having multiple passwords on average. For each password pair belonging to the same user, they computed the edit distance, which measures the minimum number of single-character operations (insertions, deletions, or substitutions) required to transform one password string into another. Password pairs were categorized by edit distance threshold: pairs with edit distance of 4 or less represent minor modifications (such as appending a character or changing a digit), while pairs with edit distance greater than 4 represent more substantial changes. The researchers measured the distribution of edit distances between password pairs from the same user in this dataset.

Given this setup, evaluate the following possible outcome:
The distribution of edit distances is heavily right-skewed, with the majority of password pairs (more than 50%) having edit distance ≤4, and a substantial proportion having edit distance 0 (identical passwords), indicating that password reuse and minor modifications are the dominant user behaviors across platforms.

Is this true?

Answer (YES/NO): NO